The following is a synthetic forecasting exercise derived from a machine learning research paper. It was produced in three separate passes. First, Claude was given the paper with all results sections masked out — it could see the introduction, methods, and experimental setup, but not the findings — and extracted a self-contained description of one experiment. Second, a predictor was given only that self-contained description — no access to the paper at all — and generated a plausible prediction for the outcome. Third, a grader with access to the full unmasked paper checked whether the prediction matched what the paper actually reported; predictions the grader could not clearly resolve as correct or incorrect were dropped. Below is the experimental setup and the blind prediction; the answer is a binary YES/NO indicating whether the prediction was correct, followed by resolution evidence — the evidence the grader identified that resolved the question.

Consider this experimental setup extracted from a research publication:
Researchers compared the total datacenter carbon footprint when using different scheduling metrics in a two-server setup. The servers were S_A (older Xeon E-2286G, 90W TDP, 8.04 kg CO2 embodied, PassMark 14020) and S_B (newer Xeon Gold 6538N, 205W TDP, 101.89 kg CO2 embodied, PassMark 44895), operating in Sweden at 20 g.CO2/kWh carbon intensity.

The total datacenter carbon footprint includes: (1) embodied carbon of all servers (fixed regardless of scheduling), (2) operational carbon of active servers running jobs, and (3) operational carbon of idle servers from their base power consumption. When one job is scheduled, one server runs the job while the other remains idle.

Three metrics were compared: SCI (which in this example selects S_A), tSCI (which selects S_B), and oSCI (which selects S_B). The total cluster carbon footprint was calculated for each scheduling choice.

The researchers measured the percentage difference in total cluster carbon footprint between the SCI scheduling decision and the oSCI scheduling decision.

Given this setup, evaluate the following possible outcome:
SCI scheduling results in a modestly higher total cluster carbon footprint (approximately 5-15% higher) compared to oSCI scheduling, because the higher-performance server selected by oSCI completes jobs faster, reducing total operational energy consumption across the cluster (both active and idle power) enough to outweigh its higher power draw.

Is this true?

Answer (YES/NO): NO